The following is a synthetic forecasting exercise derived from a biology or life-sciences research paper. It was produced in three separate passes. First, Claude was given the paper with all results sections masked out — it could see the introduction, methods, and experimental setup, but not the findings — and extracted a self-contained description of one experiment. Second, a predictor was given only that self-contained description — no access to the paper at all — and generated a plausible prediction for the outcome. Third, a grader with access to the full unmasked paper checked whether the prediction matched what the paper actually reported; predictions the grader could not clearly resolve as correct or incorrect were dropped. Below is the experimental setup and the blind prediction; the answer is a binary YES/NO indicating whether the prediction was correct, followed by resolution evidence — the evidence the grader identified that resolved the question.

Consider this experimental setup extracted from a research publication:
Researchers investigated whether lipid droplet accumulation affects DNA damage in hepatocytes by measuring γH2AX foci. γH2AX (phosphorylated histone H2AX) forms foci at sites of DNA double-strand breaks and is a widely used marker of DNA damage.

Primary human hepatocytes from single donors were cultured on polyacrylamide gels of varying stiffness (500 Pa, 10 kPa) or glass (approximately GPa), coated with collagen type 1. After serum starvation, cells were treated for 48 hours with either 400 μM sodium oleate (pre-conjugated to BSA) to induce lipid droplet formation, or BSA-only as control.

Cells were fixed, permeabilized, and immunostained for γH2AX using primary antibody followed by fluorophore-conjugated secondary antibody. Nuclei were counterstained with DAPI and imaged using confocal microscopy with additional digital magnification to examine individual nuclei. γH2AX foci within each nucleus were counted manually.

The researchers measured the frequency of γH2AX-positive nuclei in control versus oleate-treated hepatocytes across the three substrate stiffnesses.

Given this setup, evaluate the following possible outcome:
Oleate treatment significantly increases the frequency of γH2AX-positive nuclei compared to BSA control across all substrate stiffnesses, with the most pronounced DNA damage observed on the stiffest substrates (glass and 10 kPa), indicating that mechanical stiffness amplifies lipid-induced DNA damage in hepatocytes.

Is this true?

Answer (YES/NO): NO